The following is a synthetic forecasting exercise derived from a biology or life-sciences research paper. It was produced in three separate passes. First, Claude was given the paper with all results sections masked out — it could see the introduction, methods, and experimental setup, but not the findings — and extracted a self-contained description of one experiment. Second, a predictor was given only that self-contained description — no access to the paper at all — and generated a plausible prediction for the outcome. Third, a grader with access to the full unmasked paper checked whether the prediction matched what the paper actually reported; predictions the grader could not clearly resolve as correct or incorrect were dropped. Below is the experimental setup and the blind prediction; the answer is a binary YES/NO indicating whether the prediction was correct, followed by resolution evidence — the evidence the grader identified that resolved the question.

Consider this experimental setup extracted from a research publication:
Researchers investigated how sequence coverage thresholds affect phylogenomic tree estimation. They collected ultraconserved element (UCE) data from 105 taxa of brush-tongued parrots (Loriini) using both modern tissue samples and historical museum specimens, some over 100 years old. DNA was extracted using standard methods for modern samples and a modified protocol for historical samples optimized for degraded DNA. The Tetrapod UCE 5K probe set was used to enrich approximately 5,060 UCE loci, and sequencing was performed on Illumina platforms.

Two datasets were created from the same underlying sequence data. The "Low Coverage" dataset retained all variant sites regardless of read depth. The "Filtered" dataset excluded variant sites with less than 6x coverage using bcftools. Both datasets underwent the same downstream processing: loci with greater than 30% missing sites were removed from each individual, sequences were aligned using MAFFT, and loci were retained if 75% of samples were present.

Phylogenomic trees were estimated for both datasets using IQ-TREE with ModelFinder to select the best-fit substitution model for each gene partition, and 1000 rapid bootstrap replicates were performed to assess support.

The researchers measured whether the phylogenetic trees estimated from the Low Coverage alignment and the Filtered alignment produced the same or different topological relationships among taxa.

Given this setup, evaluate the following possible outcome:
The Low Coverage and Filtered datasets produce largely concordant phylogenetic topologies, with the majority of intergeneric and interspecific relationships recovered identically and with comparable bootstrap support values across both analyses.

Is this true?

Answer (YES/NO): NO